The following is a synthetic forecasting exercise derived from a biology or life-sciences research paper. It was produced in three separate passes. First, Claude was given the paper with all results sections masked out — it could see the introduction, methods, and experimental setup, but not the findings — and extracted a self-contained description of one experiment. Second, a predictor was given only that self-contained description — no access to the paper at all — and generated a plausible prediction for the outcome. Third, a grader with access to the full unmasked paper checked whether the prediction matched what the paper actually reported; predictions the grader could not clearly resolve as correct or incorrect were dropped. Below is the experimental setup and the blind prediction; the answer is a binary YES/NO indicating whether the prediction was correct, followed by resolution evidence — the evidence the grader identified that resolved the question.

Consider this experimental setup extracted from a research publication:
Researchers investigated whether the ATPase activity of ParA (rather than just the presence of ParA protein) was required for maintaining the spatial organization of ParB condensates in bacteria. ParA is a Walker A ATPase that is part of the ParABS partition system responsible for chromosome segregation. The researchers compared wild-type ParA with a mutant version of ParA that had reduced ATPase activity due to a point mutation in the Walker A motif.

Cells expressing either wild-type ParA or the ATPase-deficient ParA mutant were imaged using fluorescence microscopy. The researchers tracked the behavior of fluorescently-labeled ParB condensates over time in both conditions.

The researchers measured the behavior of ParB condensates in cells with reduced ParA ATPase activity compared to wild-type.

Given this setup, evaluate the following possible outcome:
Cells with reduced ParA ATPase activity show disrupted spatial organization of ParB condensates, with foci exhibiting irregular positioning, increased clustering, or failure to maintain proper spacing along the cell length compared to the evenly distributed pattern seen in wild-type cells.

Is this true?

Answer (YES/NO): YES